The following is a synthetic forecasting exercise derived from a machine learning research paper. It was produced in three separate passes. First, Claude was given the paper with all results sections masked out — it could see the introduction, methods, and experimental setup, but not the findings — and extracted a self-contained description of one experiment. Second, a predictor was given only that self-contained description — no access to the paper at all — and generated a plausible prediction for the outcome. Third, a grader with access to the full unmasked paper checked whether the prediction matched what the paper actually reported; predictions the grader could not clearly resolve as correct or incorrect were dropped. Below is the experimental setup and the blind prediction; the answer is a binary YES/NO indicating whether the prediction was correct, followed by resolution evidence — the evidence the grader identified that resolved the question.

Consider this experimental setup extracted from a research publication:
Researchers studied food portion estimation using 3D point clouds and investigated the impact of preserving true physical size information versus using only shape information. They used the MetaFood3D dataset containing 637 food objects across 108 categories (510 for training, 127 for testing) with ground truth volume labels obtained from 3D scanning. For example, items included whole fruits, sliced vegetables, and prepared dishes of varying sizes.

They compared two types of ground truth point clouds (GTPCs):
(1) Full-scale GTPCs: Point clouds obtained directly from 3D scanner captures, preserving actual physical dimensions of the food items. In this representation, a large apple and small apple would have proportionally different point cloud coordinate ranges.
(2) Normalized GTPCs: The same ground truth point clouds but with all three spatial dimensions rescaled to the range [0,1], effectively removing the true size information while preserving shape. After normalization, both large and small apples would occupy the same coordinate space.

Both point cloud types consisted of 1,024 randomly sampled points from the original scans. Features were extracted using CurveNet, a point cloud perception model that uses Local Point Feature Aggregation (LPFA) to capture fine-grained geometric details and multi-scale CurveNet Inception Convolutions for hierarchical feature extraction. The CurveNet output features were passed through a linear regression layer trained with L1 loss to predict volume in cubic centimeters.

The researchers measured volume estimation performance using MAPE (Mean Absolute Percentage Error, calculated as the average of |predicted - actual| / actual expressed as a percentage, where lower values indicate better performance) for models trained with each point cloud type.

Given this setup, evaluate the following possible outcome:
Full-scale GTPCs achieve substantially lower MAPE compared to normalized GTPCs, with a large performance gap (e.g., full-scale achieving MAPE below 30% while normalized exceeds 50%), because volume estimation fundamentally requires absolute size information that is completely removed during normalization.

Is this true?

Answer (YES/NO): YES